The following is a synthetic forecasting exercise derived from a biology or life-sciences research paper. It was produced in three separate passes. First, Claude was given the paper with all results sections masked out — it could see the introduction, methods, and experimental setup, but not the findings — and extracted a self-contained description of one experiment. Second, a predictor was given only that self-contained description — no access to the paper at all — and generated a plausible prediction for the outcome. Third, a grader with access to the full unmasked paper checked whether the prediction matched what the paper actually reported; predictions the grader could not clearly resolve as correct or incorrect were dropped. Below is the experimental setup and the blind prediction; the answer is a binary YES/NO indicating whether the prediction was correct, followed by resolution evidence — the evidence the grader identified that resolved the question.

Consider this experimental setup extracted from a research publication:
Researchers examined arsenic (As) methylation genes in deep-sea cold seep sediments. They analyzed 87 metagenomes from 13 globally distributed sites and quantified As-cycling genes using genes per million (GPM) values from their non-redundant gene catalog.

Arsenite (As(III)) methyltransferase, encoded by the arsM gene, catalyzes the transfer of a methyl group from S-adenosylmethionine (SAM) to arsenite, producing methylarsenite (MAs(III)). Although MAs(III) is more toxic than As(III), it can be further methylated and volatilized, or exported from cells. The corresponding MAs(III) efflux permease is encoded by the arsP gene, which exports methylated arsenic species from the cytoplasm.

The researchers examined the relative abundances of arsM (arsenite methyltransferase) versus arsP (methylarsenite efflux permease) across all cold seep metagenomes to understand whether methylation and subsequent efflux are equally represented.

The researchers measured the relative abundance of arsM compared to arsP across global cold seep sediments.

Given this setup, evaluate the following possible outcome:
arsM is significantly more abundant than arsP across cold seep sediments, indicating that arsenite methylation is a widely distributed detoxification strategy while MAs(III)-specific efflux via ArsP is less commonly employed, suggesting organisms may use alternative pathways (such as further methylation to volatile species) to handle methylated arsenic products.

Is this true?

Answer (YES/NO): NO